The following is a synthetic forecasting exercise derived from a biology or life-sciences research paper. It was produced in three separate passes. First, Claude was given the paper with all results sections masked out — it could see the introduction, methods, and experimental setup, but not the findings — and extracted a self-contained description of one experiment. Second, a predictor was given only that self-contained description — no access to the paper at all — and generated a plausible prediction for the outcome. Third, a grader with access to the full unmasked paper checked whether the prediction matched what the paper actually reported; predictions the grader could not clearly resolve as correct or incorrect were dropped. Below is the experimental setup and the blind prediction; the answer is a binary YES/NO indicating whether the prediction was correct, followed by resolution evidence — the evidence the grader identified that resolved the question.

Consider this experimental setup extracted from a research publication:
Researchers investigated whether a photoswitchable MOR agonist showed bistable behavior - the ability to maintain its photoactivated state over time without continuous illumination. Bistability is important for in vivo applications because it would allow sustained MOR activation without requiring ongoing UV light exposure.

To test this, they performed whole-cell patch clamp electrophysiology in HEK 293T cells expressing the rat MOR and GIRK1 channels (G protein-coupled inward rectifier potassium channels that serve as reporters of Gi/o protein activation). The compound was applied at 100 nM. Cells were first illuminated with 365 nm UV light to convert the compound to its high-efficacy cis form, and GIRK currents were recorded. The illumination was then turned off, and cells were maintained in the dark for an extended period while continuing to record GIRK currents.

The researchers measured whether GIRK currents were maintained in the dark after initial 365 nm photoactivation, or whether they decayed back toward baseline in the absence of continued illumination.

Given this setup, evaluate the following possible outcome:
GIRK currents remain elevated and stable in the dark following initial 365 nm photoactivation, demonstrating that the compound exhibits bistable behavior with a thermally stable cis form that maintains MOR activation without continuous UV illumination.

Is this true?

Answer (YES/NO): YES